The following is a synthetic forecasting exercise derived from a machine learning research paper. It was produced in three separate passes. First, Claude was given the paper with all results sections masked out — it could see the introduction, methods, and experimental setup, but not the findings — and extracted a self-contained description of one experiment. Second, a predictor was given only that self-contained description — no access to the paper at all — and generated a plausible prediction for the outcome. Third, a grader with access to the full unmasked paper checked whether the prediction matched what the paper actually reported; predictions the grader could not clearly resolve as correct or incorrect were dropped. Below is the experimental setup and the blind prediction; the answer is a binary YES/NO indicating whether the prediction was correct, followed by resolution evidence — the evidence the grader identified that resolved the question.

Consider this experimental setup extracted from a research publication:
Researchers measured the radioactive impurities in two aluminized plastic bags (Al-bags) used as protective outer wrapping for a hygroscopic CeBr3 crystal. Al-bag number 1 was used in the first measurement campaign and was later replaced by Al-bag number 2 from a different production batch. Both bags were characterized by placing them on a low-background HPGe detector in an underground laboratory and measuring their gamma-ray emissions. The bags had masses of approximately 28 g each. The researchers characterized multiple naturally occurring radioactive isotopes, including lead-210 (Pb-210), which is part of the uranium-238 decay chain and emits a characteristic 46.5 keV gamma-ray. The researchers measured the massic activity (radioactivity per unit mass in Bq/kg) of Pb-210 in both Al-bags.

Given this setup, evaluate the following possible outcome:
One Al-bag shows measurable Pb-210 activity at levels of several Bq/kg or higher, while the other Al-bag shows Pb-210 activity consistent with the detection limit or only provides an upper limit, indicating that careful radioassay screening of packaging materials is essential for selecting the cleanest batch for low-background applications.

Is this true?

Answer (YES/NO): NO